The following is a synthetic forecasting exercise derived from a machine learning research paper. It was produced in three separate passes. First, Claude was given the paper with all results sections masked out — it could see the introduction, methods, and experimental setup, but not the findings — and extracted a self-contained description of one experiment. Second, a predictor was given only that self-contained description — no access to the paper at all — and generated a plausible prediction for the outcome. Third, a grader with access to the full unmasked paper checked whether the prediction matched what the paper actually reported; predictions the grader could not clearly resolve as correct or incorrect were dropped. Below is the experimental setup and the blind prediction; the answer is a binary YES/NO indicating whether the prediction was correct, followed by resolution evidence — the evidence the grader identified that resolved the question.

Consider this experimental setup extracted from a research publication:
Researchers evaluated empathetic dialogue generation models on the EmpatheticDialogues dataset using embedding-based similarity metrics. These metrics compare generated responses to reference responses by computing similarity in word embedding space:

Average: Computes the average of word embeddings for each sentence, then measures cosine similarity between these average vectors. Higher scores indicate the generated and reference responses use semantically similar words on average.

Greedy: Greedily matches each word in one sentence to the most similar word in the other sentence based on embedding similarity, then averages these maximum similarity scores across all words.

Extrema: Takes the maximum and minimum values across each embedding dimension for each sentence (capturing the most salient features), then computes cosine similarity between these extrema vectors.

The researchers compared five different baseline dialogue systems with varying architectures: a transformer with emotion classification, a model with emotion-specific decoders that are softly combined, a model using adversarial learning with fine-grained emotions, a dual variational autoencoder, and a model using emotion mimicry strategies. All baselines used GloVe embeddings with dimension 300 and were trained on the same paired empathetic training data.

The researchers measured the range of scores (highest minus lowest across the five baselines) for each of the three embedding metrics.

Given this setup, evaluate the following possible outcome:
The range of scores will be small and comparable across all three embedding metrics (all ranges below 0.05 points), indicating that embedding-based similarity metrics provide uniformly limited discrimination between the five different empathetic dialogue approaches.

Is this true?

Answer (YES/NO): YES